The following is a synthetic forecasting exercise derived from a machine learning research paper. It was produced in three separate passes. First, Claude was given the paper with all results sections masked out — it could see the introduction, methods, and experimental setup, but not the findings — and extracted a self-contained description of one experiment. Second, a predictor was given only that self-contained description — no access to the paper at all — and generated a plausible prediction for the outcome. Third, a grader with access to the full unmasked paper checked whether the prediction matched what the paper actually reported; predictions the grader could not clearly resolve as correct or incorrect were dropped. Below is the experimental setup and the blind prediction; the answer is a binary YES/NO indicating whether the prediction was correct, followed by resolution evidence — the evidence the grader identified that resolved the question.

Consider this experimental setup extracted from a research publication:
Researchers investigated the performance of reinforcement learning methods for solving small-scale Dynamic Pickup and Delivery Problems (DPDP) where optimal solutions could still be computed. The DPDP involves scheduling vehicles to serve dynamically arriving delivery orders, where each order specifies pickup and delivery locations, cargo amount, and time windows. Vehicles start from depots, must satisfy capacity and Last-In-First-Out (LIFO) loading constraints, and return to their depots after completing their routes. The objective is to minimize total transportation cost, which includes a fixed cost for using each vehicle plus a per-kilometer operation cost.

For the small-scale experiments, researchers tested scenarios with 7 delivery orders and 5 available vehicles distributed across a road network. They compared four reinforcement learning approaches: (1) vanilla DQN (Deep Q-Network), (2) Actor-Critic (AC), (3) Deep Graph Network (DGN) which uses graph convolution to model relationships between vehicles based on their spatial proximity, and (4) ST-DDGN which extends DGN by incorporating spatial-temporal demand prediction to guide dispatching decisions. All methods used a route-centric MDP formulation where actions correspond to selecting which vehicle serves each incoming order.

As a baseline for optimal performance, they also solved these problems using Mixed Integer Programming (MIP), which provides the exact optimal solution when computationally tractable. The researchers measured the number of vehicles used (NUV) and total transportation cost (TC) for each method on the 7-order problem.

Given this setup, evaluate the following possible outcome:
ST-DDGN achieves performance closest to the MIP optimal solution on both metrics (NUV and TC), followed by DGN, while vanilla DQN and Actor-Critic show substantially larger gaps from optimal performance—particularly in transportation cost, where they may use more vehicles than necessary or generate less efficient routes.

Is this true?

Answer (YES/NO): NO